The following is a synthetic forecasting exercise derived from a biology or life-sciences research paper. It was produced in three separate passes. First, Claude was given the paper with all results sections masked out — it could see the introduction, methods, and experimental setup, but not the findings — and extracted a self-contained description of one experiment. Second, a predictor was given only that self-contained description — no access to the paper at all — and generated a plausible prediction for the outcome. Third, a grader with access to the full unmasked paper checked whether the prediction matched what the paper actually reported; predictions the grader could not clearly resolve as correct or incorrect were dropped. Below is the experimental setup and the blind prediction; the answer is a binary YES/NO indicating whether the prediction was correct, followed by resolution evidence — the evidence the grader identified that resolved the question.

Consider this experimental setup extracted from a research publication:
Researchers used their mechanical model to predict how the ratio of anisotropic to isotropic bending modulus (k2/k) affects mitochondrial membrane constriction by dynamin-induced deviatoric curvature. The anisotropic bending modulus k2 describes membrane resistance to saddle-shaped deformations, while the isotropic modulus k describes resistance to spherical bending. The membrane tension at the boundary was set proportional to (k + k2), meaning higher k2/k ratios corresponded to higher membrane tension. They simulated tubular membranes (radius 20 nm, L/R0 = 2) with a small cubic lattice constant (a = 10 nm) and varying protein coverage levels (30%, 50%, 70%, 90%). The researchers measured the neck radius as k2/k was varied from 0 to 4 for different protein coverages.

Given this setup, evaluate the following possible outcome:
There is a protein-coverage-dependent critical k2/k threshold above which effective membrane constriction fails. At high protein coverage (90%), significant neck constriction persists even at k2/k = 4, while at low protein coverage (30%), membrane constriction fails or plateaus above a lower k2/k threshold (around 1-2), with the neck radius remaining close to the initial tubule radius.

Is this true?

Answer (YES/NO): NO